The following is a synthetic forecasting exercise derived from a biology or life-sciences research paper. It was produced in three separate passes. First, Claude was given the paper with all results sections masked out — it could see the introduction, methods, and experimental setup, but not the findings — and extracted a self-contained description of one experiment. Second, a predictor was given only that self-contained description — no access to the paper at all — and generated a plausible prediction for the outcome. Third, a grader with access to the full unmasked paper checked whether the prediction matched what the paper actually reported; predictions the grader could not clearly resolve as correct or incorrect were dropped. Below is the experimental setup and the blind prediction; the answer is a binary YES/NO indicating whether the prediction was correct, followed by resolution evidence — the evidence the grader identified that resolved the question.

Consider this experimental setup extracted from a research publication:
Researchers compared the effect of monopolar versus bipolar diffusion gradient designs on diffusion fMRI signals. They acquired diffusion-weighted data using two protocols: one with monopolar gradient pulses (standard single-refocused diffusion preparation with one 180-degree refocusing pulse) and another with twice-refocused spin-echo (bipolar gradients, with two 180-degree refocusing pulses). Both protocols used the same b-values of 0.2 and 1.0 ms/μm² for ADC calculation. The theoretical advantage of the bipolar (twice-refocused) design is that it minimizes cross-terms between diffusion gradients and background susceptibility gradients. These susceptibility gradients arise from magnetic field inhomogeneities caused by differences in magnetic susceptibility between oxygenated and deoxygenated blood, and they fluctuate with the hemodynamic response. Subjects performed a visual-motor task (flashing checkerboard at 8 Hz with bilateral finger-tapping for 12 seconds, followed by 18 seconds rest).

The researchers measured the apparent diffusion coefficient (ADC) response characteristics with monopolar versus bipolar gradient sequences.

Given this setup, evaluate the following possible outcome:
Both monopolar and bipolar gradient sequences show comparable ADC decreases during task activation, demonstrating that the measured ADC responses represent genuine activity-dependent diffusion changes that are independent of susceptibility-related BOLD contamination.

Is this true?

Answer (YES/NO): NO